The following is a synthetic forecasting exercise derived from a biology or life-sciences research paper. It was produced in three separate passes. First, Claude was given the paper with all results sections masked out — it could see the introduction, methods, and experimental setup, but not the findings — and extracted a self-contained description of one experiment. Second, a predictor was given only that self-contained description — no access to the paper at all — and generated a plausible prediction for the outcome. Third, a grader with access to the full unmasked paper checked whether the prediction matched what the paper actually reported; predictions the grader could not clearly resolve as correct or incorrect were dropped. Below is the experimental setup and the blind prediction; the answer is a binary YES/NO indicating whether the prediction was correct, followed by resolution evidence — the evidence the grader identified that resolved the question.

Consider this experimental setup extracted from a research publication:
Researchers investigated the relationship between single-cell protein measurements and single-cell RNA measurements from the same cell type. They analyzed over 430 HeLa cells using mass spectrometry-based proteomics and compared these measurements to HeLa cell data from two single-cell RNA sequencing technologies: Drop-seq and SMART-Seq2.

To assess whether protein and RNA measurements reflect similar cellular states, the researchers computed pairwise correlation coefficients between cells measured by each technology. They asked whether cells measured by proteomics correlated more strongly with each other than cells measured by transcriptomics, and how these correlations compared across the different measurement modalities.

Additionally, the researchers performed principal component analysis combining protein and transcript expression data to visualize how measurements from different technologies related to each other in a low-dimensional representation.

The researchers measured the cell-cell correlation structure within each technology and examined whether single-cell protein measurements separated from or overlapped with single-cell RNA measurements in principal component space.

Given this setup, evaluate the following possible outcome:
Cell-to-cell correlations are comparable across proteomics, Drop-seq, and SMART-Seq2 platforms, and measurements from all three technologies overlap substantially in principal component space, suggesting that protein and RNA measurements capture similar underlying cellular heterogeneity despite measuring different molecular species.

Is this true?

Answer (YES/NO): NO